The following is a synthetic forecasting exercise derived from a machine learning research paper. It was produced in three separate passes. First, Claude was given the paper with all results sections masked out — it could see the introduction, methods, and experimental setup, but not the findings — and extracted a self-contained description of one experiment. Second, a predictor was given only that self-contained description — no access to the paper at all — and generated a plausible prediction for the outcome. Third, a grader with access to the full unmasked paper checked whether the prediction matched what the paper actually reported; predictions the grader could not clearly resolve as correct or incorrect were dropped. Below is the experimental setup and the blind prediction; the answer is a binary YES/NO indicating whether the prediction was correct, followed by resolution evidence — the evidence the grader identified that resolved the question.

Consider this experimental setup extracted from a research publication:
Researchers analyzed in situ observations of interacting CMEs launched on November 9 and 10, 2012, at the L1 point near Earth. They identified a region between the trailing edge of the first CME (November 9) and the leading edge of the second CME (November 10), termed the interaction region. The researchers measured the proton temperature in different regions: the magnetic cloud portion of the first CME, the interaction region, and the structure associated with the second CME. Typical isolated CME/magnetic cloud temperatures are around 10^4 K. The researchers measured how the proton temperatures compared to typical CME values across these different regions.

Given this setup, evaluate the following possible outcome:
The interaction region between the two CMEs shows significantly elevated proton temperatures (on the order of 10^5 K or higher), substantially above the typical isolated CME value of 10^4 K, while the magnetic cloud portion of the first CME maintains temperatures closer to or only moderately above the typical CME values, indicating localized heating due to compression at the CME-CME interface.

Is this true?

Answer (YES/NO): NO